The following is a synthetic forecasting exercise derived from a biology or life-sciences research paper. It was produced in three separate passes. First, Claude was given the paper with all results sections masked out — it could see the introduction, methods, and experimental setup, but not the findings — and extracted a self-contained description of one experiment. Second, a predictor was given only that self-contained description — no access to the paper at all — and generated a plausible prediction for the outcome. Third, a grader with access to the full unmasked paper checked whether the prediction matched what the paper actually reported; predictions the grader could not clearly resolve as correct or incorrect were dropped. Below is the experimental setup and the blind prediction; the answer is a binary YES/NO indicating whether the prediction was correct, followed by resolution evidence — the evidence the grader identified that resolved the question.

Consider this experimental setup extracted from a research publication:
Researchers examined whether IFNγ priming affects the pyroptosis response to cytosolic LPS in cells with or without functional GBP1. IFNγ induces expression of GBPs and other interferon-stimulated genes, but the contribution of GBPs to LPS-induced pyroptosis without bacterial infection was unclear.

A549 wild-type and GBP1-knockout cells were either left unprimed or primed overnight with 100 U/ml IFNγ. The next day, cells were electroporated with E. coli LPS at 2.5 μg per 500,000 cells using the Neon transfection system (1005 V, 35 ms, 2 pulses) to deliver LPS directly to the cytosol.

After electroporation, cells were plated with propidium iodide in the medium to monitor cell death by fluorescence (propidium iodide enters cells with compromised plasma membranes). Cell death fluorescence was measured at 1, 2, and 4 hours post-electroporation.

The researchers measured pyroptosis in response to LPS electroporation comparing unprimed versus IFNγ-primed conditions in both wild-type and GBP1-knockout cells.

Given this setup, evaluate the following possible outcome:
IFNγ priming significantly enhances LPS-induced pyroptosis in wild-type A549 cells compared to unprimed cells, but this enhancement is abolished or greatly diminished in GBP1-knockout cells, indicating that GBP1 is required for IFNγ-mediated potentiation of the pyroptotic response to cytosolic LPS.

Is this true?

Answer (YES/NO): NO